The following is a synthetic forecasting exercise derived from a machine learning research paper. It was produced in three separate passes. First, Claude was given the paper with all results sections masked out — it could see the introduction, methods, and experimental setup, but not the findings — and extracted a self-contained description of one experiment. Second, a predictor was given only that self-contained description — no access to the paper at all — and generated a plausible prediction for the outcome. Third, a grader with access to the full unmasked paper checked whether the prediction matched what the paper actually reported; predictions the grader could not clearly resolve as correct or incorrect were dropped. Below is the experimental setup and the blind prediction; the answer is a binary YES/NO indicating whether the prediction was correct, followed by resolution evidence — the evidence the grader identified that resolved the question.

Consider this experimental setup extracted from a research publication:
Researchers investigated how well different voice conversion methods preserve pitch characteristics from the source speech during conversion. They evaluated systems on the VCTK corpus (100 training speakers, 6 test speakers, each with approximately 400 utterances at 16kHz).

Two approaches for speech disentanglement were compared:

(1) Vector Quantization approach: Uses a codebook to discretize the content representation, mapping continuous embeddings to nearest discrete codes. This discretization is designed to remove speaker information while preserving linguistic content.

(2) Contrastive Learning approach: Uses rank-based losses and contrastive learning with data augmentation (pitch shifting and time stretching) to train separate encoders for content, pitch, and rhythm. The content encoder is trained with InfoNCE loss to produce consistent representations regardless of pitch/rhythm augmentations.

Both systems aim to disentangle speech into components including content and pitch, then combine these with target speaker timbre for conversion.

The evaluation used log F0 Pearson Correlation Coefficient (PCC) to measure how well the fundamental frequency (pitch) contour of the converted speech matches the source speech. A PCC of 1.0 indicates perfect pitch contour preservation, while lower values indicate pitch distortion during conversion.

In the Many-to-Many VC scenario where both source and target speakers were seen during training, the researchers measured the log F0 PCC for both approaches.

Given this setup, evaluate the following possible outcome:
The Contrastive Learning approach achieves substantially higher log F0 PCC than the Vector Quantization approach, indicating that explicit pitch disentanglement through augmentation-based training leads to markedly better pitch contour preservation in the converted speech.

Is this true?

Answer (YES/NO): NO